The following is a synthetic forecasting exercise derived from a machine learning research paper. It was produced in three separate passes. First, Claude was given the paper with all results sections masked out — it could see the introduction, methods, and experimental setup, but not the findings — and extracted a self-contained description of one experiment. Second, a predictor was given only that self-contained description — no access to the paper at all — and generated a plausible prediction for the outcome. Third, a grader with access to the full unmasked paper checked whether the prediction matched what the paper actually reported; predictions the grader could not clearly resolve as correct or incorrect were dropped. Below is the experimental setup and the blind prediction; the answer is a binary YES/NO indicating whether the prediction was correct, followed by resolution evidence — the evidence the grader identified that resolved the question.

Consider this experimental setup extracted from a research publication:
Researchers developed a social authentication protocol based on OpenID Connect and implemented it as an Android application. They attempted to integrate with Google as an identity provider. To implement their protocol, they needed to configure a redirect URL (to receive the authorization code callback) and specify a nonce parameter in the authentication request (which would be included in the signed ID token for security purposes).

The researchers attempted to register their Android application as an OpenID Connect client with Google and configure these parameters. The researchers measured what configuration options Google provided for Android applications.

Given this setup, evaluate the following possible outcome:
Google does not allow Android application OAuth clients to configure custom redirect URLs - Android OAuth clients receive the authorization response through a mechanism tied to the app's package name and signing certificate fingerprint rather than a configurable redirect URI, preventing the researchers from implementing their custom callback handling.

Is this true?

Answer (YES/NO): NO